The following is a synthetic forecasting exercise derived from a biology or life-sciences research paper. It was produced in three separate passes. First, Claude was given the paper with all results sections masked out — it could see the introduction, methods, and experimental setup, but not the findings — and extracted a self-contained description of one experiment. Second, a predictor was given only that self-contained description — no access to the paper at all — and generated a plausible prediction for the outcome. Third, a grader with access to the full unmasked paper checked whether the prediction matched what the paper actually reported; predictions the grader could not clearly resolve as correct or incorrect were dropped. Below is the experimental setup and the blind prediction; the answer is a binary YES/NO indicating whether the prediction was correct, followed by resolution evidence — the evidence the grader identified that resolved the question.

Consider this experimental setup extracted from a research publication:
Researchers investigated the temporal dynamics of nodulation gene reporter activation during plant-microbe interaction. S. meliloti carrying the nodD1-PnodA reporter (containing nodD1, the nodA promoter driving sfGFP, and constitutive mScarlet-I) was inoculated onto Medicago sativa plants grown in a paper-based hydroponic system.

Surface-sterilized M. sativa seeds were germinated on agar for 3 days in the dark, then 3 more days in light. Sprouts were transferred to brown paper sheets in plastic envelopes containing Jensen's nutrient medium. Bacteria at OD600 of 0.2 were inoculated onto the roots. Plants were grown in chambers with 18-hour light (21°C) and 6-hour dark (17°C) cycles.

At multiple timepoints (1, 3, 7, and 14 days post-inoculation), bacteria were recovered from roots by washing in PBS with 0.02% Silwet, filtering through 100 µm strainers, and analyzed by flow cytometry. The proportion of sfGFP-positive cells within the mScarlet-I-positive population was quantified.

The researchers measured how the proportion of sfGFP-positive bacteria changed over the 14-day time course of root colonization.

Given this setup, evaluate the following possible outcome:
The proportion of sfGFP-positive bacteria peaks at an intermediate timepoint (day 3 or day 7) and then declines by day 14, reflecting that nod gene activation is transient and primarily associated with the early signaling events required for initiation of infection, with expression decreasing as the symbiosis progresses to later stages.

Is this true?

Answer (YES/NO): NO